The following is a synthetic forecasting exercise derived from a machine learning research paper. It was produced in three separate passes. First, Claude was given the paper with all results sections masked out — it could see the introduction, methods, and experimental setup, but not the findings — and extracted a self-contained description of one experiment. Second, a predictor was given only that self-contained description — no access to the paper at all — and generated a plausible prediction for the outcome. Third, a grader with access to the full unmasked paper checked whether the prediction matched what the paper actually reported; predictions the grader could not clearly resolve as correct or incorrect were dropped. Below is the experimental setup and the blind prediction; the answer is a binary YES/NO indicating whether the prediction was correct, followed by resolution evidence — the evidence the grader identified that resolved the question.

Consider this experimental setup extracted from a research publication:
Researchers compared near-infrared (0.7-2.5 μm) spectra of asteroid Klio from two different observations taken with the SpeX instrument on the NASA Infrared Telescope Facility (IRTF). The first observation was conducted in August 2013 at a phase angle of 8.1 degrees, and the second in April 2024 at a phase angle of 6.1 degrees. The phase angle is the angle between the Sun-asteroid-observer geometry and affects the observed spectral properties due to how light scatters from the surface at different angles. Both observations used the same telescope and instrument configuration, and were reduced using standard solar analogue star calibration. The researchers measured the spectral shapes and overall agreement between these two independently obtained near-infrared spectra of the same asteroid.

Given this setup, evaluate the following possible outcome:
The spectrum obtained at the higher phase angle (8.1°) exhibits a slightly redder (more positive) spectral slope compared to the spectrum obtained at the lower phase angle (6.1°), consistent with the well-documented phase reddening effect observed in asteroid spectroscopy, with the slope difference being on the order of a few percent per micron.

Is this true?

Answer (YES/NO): YES